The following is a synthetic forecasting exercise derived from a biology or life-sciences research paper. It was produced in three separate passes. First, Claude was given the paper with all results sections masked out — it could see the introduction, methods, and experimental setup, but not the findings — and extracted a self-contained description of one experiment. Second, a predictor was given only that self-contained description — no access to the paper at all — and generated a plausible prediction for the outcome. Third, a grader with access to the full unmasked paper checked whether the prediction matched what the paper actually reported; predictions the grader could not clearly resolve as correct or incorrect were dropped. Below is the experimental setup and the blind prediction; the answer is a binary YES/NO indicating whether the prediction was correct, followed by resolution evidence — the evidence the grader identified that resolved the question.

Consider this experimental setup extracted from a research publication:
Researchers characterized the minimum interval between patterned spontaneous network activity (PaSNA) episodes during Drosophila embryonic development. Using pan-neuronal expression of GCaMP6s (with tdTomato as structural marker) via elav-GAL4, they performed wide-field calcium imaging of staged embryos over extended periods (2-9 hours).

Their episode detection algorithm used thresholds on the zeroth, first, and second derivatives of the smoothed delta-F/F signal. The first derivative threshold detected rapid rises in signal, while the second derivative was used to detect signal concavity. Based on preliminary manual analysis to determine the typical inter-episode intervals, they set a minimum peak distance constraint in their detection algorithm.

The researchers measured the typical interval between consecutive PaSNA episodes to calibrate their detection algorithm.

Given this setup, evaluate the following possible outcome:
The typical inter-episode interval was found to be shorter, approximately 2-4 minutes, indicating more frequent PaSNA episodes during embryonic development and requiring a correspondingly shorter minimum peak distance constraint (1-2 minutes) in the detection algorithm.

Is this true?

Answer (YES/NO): NO